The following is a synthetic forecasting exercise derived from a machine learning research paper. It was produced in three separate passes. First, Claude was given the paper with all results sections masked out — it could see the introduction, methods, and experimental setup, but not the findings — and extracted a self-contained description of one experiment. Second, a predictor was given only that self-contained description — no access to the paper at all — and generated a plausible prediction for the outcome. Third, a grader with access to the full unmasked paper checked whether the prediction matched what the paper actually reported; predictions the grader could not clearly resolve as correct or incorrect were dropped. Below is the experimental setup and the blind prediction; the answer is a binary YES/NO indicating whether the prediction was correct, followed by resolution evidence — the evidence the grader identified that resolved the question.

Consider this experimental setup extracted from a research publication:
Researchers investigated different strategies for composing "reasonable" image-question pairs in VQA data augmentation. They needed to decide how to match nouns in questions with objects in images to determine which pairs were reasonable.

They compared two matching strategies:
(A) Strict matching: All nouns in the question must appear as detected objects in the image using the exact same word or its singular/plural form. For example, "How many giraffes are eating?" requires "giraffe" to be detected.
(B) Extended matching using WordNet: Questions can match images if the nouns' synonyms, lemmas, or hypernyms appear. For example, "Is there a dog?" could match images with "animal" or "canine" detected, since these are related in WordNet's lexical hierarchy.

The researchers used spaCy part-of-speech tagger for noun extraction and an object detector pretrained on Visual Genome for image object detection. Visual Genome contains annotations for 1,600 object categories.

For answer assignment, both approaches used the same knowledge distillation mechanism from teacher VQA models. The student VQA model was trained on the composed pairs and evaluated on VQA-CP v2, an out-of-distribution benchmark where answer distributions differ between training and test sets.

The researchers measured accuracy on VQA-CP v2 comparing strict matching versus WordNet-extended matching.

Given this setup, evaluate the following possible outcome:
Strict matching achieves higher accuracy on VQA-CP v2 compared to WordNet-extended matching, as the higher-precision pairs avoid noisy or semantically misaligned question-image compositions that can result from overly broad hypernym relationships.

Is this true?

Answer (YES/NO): NO